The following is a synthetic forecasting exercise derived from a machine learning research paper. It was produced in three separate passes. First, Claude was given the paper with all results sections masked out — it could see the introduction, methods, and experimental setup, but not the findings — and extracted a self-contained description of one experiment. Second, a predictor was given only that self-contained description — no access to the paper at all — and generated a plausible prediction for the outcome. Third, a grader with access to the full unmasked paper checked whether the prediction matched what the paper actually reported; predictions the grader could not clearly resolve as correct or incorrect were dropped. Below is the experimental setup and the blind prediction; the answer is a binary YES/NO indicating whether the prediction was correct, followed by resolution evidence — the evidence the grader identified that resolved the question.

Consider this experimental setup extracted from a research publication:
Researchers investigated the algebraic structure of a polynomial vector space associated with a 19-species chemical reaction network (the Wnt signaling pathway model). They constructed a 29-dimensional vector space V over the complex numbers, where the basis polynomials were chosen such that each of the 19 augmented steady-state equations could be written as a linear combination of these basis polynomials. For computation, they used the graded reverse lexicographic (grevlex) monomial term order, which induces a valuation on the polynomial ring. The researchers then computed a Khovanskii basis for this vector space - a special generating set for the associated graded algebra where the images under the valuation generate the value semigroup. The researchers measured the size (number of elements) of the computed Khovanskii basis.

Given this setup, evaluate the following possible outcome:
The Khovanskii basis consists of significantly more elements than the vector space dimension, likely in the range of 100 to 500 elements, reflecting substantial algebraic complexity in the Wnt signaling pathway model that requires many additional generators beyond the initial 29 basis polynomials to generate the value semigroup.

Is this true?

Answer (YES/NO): NO